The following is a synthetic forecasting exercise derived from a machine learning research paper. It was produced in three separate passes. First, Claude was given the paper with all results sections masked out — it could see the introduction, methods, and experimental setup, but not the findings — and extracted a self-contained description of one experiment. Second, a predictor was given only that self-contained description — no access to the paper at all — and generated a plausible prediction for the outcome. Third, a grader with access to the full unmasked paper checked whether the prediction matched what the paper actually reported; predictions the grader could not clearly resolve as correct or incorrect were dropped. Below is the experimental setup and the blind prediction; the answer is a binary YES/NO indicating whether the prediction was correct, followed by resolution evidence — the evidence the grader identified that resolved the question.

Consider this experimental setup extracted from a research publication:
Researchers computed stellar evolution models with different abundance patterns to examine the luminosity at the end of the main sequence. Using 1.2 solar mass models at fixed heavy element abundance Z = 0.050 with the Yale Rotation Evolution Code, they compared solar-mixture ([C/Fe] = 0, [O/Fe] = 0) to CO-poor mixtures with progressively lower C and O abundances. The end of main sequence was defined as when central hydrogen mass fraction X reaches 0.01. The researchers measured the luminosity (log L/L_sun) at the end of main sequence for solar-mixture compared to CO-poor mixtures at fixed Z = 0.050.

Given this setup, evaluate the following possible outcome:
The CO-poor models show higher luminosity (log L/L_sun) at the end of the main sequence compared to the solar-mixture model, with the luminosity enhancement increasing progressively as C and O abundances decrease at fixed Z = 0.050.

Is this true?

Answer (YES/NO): NO